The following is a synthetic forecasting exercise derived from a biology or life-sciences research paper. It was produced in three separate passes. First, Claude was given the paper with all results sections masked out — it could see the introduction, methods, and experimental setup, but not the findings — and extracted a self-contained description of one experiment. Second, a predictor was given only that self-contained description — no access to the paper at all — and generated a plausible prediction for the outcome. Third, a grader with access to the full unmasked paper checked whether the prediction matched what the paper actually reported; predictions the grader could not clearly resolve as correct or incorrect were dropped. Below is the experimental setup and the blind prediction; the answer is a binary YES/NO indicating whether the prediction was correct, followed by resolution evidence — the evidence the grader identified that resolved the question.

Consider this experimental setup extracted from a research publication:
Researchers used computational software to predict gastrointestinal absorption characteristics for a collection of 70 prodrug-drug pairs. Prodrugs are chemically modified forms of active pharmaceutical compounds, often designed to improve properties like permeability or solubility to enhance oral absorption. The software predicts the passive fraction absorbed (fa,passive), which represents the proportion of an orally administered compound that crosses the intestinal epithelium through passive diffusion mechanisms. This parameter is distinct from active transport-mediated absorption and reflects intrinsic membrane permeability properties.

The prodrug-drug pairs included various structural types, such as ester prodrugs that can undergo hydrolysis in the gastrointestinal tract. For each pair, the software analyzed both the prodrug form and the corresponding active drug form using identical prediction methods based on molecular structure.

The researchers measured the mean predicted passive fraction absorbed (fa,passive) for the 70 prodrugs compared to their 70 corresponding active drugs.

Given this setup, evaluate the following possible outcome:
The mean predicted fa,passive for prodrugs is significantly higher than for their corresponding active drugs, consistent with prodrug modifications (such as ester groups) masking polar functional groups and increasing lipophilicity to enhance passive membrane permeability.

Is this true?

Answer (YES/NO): NO